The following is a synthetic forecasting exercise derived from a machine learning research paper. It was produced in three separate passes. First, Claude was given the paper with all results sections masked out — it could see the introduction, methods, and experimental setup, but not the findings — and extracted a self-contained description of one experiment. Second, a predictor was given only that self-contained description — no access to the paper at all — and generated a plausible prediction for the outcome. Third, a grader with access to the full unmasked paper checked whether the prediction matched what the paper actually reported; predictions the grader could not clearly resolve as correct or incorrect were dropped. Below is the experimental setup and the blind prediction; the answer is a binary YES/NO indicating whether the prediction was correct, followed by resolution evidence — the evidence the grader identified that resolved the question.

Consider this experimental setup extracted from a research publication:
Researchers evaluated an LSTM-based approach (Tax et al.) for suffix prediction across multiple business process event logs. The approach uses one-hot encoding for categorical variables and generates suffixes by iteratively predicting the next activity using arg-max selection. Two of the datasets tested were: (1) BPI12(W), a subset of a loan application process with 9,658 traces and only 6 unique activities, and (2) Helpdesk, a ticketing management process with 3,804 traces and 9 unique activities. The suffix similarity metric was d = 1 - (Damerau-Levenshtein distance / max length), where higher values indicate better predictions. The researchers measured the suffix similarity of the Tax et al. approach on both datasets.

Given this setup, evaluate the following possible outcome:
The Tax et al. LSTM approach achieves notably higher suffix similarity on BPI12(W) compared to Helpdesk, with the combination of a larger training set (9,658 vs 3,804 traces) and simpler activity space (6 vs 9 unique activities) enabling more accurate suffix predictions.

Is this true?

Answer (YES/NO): NO